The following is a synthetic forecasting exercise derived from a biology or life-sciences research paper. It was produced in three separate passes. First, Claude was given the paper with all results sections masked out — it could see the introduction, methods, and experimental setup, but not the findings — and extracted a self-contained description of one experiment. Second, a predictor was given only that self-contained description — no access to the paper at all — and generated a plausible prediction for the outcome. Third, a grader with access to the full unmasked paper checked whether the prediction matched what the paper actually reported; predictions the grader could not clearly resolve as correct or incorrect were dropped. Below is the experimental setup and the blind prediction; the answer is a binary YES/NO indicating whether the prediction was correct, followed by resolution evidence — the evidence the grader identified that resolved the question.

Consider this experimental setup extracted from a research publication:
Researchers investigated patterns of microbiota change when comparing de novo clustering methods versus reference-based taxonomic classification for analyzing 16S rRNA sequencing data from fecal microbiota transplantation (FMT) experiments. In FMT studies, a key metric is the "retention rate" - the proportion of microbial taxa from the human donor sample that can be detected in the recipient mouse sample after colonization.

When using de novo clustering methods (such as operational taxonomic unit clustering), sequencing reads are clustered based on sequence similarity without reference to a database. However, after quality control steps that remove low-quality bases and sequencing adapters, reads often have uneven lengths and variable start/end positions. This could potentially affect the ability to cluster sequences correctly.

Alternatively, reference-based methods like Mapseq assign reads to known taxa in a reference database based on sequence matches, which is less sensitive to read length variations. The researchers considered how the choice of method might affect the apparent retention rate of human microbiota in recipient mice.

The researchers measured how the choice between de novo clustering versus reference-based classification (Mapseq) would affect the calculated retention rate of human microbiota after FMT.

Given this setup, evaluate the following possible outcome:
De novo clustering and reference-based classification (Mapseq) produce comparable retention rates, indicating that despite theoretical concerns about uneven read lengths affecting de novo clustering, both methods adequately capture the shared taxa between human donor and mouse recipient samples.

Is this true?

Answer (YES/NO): NO